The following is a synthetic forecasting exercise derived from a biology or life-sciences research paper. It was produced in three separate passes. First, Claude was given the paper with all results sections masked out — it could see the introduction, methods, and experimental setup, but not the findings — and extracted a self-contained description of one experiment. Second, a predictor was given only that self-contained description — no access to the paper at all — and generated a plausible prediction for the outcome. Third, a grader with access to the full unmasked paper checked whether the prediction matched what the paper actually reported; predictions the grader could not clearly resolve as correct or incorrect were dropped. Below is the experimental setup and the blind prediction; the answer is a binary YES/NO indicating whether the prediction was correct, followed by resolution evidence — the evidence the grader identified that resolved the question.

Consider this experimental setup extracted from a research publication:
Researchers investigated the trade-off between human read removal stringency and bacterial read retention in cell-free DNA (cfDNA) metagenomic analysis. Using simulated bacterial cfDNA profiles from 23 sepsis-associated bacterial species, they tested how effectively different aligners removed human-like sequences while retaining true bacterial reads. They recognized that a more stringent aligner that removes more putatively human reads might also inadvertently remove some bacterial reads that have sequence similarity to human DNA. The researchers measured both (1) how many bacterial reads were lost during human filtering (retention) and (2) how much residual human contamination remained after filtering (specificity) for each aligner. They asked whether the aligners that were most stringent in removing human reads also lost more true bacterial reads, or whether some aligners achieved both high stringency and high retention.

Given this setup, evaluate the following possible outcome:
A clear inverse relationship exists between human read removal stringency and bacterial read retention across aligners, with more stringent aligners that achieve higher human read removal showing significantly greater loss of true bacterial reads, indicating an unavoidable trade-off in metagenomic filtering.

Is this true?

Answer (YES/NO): YES